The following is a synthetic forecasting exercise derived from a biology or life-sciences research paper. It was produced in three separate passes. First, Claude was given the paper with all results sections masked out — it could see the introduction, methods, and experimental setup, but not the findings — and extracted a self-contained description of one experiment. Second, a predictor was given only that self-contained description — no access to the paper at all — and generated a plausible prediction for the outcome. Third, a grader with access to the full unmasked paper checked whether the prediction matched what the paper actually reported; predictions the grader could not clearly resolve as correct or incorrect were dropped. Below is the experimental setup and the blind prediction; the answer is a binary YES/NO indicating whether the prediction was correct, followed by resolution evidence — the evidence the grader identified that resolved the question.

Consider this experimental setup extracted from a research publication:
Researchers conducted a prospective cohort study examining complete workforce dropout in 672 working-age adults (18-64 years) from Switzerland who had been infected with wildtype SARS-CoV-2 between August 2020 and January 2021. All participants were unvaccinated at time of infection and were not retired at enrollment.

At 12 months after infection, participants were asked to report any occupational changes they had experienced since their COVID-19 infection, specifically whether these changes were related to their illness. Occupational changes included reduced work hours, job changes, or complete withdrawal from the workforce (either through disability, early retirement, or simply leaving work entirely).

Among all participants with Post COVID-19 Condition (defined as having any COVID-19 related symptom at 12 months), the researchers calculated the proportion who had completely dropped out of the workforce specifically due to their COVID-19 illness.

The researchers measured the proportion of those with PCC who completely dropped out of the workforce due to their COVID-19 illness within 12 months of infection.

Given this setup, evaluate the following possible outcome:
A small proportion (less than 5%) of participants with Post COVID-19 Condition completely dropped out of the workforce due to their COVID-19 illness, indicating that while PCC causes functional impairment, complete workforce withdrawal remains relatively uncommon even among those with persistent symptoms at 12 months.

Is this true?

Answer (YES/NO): YES